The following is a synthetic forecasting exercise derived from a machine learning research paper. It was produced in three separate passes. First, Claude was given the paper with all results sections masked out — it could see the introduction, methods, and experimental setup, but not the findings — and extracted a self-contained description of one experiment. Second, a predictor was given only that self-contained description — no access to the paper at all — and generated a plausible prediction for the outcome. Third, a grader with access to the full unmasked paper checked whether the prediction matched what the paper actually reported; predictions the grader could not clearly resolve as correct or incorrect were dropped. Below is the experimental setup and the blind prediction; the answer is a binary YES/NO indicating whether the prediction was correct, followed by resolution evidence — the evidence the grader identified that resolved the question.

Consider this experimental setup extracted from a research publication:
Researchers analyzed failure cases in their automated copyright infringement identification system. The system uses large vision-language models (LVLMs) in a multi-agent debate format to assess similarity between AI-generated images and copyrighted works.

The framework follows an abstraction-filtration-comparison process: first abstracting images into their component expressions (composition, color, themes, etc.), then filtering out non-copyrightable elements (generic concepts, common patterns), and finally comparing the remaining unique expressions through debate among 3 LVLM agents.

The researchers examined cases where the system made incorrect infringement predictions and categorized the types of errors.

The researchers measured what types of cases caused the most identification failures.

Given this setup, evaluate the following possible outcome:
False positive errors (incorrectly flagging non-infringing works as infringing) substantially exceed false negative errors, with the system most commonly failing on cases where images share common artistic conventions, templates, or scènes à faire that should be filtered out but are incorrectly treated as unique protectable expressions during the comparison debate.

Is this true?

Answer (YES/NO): NO